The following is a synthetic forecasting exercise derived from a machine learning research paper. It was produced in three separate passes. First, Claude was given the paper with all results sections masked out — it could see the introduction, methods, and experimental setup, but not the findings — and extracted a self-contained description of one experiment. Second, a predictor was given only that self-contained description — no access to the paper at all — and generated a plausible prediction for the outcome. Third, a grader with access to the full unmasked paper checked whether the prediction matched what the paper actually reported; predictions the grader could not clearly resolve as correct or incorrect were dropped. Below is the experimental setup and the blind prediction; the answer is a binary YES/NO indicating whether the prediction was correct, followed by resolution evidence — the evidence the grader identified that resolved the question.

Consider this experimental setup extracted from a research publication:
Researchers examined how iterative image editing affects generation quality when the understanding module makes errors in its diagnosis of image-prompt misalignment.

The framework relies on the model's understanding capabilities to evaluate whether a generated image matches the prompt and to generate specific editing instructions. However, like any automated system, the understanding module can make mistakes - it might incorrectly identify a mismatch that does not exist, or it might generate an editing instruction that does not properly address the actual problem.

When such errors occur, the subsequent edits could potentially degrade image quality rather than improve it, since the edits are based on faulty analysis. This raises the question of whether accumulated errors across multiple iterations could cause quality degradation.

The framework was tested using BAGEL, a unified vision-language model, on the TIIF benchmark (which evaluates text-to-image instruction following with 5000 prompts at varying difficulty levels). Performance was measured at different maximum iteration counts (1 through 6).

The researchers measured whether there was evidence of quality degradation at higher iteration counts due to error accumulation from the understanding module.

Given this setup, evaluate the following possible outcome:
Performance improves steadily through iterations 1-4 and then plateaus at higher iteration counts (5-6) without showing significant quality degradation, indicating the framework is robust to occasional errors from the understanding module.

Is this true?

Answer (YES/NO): NO